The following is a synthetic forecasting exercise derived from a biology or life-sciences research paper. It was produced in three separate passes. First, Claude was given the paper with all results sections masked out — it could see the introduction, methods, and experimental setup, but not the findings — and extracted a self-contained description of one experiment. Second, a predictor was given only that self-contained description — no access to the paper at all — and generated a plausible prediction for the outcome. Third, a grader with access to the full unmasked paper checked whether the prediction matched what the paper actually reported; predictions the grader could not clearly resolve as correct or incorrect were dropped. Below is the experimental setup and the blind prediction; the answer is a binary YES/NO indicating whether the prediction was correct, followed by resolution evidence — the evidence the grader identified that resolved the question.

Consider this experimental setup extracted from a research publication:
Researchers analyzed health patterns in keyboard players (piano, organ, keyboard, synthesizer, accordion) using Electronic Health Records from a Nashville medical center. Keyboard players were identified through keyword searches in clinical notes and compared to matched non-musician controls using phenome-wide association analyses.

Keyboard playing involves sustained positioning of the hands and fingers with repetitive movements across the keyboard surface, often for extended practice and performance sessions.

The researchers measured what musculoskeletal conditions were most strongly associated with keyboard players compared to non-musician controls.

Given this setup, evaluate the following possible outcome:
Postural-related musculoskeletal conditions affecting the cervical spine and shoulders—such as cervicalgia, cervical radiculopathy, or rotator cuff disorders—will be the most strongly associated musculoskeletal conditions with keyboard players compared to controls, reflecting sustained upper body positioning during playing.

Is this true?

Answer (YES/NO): NO